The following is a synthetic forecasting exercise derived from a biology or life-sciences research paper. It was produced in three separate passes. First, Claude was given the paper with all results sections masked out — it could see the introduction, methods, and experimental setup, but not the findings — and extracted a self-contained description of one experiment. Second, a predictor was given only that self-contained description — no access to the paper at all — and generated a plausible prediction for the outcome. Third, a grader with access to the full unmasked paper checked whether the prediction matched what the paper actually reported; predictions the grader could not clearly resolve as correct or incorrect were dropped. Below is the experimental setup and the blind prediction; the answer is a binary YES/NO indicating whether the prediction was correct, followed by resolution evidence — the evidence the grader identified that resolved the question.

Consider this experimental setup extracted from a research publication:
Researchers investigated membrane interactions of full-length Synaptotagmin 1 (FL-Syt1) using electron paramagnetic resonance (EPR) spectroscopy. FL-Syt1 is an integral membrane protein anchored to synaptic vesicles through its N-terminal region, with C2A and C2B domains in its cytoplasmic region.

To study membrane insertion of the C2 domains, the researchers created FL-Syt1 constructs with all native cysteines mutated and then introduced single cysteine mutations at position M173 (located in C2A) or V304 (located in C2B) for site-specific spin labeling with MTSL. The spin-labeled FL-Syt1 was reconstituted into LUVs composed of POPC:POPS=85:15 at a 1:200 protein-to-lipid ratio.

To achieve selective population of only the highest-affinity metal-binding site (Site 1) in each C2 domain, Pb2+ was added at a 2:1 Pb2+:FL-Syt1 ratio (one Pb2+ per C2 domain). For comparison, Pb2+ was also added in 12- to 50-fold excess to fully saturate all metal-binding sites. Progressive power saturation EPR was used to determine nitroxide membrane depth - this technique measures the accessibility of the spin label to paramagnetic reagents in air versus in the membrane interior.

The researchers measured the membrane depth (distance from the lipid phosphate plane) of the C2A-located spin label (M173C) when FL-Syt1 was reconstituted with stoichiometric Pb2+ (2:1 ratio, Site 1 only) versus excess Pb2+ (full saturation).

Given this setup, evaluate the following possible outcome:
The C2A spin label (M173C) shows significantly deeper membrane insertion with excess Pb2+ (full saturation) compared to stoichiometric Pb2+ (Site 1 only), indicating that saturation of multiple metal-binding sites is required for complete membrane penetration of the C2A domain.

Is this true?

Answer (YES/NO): YES